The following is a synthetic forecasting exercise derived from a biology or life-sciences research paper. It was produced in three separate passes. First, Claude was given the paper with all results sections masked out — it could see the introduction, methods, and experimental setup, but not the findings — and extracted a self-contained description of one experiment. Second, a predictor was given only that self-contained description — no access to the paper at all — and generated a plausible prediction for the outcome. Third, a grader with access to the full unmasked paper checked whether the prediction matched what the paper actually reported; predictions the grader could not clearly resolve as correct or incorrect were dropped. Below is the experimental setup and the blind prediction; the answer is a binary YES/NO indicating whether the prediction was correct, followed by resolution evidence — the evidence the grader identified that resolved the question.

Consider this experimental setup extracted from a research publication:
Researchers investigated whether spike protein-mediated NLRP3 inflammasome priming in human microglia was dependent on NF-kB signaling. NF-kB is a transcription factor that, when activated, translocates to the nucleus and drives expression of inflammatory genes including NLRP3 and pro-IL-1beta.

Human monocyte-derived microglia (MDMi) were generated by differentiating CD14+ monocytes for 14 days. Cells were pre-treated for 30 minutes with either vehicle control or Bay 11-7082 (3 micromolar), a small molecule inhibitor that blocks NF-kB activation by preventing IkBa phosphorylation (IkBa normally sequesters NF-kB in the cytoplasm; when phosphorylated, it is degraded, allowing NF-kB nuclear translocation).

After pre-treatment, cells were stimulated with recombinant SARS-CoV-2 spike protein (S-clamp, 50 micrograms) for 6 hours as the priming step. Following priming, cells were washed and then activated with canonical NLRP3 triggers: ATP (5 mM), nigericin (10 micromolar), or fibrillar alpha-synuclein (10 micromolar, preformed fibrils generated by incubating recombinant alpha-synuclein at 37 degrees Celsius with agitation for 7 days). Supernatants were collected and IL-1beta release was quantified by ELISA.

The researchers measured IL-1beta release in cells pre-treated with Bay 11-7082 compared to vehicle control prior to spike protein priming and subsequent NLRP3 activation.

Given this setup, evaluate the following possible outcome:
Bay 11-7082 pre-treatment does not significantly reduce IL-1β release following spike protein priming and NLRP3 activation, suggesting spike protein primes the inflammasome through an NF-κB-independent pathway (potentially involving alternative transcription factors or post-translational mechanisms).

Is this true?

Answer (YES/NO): NO